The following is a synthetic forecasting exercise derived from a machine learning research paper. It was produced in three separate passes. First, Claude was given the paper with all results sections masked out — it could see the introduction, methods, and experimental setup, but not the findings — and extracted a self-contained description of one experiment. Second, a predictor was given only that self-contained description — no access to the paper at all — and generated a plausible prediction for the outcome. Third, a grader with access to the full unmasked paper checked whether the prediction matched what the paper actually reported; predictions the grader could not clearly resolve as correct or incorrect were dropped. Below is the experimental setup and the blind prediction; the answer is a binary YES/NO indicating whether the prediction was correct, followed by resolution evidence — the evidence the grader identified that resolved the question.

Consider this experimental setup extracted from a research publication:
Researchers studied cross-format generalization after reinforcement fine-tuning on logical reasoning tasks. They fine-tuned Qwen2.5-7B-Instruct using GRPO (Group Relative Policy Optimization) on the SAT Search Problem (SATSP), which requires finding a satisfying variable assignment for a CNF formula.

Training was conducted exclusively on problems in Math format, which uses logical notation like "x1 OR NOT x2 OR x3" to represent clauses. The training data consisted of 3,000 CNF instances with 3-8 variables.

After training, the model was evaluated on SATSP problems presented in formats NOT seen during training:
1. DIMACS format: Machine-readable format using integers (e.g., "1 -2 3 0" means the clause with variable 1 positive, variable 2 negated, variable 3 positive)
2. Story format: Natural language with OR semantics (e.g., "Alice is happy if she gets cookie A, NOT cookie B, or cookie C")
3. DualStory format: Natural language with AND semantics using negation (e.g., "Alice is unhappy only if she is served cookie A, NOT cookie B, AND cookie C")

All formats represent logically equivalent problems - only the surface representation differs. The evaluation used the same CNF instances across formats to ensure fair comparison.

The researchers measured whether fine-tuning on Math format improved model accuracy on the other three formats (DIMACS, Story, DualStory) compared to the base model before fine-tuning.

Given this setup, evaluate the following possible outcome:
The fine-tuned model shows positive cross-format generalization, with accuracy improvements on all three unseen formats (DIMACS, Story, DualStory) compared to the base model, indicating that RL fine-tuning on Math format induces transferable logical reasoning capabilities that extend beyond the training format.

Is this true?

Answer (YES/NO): NO